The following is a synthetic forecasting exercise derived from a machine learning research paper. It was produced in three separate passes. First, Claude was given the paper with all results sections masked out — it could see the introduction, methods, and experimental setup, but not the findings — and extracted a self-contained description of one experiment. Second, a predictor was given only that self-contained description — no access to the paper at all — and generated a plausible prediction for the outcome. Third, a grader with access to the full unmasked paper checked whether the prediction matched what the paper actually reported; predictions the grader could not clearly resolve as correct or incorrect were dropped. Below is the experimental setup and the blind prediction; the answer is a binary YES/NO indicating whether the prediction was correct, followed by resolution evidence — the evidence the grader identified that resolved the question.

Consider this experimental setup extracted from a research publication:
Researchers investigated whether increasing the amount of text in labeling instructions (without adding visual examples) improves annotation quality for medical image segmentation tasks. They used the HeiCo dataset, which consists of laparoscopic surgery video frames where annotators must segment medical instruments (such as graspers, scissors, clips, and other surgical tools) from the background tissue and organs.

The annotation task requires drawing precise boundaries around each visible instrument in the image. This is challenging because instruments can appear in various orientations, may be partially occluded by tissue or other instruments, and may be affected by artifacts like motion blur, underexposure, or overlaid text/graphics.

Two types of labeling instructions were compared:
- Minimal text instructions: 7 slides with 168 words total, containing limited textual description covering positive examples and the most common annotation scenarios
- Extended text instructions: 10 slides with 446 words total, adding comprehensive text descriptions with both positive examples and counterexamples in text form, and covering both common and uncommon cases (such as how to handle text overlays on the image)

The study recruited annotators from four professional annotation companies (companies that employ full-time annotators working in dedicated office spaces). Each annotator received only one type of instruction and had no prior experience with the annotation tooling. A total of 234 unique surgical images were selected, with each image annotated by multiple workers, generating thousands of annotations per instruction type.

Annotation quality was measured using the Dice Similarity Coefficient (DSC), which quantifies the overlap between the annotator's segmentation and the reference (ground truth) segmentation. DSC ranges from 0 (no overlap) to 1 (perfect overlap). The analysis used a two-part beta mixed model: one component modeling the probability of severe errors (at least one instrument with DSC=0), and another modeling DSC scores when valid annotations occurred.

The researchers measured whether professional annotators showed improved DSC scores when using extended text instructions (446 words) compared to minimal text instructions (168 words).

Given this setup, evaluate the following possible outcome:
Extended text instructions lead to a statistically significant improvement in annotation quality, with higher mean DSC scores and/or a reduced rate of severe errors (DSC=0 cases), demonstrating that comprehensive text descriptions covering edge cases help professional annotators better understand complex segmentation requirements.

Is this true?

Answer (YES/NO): NO